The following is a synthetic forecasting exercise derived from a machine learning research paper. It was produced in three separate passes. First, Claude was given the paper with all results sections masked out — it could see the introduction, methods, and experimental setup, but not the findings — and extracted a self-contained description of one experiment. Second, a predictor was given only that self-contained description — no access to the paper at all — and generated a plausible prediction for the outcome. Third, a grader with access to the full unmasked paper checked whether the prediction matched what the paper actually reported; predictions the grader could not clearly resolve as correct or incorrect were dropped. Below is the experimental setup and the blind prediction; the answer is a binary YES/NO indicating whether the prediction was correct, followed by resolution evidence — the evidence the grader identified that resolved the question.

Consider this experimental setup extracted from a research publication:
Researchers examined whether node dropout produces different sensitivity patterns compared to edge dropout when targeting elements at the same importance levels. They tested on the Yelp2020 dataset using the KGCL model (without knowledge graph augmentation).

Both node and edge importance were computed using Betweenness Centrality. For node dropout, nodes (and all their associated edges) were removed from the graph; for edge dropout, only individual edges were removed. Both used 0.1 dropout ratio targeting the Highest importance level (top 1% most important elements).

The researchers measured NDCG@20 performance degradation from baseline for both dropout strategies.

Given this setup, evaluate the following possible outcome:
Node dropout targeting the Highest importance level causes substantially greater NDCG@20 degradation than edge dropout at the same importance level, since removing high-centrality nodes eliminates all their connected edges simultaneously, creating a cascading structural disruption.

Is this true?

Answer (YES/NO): YES